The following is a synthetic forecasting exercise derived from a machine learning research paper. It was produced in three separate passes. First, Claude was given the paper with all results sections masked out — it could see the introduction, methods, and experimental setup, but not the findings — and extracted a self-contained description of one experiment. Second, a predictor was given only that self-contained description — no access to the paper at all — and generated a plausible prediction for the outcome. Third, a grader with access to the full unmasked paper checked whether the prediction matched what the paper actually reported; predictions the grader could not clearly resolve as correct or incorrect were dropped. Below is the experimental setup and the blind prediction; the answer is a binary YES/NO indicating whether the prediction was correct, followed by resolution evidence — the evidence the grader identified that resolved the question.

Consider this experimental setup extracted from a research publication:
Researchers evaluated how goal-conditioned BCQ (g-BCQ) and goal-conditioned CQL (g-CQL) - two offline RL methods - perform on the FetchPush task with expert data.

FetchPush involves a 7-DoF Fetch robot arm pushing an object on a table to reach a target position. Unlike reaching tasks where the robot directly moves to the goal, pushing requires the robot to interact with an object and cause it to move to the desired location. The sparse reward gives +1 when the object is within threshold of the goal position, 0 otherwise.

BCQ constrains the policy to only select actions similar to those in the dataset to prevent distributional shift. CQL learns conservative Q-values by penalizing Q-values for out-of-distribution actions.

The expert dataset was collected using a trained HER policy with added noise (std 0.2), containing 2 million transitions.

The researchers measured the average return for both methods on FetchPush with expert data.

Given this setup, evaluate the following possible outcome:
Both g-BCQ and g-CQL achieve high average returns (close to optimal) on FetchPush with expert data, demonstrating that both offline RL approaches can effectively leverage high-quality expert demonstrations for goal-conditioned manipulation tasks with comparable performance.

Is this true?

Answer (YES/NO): NO